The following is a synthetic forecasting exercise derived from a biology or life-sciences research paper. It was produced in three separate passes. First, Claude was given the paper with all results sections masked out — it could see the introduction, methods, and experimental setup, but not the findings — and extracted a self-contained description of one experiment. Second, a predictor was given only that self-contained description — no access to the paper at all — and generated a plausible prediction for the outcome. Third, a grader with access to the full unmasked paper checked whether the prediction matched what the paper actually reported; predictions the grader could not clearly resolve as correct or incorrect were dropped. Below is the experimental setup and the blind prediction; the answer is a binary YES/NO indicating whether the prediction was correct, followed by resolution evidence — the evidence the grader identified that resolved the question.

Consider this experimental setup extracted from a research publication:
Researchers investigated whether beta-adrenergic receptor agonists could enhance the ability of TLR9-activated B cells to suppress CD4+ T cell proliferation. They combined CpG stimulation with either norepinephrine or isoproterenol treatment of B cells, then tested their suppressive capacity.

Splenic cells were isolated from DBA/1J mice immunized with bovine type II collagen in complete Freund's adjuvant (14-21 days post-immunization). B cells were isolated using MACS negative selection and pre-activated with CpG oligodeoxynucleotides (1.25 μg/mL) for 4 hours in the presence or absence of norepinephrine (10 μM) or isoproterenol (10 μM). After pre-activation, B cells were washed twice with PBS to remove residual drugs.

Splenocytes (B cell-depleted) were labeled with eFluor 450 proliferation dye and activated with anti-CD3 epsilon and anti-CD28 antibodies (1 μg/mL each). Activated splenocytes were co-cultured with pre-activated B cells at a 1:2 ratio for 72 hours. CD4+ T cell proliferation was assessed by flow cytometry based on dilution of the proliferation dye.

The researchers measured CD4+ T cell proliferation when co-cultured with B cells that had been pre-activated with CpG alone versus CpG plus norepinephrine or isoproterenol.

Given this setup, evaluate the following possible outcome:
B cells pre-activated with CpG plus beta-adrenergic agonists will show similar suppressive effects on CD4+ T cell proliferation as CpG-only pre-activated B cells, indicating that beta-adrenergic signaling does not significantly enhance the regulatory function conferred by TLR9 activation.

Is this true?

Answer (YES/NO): NO